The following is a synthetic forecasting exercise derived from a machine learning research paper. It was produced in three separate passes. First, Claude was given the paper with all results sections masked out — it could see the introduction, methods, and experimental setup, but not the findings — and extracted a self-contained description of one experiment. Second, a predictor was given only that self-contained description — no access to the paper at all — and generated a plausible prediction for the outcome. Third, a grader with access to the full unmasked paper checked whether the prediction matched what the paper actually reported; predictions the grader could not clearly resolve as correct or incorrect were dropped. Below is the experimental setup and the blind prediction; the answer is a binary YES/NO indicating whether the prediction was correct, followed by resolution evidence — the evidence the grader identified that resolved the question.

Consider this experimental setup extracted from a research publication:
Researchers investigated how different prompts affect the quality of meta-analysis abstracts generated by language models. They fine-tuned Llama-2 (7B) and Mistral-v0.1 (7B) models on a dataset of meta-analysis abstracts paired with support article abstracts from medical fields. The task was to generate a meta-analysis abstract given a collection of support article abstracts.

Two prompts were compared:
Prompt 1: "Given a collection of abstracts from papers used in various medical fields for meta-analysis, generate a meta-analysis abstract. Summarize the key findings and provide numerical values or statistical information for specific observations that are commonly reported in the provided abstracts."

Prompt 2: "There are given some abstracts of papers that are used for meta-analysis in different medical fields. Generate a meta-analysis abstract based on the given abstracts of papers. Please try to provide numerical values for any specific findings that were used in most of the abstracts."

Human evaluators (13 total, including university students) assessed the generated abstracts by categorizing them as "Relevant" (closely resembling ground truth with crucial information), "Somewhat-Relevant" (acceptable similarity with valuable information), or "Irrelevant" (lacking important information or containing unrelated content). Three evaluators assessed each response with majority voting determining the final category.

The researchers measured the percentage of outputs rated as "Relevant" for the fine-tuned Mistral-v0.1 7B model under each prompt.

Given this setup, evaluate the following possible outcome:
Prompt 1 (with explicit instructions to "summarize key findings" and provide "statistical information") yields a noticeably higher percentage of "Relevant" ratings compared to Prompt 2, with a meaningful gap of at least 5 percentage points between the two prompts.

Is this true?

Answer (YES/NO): NO